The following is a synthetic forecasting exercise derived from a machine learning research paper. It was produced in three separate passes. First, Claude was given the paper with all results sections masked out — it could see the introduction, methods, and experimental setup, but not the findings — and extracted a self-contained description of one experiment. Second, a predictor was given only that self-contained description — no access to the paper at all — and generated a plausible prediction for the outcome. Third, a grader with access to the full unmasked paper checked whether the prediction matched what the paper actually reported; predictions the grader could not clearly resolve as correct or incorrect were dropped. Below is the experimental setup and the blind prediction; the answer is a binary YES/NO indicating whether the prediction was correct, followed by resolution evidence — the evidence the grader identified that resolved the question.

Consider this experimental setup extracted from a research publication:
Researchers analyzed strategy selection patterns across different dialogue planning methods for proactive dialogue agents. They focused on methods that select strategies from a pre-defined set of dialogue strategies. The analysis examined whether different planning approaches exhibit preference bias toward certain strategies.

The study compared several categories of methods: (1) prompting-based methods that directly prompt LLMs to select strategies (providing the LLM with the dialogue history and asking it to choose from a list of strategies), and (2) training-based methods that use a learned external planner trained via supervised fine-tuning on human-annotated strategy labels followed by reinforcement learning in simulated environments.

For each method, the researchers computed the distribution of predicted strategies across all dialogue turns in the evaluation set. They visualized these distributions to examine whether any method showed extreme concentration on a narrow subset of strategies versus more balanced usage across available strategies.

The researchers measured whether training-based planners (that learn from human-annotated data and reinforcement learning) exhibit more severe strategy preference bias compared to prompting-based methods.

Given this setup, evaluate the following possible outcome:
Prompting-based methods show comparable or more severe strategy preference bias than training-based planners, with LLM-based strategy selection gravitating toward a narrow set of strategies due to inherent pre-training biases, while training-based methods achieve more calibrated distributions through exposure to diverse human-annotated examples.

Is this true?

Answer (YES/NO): NO